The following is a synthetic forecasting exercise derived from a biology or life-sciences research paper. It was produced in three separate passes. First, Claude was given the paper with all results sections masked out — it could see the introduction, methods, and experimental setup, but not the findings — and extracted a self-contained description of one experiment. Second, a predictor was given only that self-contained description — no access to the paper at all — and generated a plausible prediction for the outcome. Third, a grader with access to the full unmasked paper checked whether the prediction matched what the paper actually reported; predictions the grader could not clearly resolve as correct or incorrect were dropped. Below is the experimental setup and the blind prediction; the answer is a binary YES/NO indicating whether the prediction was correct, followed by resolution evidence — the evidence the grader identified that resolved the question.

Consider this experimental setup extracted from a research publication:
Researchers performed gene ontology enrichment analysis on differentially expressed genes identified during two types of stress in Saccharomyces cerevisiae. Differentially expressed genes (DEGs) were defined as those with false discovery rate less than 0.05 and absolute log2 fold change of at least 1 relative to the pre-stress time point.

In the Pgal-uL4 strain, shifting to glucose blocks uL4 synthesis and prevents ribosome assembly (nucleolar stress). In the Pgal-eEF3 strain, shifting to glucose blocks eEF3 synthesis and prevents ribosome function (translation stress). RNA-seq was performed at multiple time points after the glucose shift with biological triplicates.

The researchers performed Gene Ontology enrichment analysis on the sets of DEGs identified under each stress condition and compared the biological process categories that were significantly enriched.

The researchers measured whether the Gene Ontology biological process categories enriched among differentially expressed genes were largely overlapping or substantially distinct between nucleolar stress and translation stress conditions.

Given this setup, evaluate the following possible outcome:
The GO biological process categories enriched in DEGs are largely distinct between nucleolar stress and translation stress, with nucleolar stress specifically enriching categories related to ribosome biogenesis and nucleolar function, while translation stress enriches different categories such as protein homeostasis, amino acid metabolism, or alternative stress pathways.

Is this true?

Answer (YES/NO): NO